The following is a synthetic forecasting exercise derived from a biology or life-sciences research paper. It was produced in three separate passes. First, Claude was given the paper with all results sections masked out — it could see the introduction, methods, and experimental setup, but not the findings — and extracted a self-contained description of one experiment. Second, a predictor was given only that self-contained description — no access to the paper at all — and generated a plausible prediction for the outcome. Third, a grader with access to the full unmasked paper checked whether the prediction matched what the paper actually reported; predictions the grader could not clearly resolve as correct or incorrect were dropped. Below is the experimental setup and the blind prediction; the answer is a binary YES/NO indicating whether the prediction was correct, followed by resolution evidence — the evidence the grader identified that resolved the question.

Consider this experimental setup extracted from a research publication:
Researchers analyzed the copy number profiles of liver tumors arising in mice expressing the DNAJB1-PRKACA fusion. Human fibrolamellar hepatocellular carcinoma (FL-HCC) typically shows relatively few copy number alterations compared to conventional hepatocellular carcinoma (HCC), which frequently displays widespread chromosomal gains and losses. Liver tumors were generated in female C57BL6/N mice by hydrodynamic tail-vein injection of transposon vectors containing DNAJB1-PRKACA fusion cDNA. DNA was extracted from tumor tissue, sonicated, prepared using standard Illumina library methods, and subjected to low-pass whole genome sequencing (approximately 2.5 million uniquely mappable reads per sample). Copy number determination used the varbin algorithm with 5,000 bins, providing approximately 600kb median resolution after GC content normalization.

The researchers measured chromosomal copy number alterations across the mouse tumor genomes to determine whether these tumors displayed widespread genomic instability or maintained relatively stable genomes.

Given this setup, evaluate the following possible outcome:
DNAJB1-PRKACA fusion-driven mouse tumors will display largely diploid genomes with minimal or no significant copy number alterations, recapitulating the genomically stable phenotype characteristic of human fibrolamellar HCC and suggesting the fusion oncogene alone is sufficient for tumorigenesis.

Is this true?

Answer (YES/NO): YES